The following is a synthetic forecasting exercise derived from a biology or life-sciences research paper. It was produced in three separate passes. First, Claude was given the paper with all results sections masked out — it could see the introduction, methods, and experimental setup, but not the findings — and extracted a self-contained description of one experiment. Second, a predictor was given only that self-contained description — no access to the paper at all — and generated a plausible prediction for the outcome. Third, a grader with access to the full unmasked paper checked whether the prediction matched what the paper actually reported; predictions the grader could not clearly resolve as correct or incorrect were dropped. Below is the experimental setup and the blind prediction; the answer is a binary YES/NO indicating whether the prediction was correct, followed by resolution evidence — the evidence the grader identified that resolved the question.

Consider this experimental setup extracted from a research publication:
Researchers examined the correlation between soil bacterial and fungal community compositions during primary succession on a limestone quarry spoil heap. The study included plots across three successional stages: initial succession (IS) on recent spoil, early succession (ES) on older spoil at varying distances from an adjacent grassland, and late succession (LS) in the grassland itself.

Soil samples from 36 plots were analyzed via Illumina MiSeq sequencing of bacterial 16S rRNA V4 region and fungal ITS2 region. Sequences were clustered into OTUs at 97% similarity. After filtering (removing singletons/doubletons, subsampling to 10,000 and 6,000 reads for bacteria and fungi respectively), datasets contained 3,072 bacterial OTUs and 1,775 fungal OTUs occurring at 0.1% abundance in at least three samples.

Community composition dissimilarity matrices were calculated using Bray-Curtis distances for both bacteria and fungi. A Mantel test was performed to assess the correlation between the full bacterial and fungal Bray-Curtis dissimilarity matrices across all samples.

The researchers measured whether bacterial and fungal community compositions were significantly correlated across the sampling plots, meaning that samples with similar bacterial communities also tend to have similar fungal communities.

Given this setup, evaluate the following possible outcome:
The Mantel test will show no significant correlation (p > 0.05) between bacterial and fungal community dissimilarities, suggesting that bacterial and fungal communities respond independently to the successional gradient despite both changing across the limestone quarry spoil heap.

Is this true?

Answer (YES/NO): NO